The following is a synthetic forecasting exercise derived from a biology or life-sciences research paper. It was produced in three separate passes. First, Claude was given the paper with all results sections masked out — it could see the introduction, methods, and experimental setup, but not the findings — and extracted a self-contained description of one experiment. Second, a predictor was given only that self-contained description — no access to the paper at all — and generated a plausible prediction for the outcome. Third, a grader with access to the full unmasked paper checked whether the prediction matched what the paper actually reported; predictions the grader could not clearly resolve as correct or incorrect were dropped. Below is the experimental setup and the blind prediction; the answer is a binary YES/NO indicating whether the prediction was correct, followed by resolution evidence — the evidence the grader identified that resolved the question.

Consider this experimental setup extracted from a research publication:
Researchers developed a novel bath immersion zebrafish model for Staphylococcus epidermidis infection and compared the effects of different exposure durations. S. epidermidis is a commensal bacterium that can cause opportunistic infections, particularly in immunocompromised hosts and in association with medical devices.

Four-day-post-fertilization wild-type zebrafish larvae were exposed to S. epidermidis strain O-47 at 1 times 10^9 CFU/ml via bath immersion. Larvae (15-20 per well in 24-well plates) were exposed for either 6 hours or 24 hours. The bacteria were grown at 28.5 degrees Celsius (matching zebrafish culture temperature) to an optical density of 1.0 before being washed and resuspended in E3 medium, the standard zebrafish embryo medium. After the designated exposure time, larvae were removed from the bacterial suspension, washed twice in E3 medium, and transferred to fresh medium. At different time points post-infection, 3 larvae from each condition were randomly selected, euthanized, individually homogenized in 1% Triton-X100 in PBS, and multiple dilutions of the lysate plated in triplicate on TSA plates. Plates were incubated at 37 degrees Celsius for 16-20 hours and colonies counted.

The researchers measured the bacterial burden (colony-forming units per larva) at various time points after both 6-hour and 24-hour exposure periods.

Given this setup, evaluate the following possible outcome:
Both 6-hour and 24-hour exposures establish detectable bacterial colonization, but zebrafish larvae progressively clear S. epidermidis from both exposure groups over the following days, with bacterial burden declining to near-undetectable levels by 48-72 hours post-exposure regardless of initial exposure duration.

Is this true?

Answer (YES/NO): NO